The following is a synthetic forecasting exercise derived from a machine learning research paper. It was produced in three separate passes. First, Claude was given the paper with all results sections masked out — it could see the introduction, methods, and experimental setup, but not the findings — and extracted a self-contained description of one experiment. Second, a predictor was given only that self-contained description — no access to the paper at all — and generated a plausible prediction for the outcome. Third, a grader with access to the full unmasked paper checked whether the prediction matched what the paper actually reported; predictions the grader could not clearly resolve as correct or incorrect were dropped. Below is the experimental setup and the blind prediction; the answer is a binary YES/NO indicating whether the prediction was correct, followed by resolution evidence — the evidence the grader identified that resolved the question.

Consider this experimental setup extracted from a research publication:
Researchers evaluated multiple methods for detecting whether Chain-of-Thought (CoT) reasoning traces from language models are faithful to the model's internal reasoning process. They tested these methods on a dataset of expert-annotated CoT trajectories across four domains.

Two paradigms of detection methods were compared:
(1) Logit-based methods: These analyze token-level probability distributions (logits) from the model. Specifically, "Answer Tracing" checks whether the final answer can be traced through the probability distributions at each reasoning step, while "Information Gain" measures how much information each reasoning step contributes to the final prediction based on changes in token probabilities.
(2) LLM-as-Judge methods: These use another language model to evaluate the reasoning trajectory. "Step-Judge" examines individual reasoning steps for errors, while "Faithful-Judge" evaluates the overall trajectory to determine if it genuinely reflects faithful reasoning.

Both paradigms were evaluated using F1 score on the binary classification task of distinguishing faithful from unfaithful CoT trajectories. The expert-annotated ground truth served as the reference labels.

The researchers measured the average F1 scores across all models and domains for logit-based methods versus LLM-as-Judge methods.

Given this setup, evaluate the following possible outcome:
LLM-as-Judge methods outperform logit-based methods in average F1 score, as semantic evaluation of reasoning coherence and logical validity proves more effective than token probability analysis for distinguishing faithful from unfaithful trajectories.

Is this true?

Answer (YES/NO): YES